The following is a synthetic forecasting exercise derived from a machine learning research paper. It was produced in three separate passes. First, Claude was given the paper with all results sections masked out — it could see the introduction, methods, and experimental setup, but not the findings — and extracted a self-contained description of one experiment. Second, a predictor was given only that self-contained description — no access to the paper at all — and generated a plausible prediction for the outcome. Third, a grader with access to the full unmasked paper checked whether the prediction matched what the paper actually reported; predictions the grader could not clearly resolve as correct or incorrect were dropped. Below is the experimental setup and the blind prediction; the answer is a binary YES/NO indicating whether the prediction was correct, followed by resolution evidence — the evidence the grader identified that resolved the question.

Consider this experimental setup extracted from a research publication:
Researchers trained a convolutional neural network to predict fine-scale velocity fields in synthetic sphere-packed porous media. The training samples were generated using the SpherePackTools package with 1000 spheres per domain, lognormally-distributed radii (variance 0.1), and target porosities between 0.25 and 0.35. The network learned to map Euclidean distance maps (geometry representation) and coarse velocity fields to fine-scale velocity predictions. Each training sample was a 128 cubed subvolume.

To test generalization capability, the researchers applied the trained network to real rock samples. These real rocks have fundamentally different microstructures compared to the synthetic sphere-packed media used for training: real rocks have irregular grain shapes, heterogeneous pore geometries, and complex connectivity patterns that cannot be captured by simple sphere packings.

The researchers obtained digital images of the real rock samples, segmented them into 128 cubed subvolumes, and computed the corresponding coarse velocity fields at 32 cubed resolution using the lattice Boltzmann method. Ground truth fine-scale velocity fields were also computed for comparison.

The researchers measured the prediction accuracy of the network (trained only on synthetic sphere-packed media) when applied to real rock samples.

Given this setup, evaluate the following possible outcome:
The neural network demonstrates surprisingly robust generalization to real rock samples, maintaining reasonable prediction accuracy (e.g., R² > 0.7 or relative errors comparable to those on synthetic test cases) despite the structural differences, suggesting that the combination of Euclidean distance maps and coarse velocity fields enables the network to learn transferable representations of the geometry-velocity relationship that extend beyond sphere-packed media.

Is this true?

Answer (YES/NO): NO